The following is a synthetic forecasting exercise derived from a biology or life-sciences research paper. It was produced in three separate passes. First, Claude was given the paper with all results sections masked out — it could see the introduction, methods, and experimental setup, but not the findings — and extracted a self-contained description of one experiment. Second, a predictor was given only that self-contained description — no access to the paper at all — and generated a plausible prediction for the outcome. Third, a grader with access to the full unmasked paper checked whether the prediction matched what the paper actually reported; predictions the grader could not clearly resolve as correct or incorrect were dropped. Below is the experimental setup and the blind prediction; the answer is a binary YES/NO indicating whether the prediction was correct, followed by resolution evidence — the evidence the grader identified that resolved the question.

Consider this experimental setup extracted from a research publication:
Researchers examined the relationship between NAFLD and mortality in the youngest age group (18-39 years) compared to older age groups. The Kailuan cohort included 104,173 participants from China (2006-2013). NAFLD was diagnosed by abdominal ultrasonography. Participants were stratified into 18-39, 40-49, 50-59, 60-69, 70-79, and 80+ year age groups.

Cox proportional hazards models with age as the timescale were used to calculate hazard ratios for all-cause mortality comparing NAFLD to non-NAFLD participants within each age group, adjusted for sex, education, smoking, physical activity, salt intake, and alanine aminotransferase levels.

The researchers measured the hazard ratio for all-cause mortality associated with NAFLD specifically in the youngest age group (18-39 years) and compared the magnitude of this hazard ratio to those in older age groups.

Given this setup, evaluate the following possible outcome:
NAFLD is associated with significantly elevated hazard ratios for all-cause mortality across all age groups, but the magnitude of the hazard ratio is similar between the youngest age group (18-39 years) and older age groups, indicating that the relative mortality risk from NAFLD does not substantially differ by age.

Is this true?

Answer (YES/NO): NO